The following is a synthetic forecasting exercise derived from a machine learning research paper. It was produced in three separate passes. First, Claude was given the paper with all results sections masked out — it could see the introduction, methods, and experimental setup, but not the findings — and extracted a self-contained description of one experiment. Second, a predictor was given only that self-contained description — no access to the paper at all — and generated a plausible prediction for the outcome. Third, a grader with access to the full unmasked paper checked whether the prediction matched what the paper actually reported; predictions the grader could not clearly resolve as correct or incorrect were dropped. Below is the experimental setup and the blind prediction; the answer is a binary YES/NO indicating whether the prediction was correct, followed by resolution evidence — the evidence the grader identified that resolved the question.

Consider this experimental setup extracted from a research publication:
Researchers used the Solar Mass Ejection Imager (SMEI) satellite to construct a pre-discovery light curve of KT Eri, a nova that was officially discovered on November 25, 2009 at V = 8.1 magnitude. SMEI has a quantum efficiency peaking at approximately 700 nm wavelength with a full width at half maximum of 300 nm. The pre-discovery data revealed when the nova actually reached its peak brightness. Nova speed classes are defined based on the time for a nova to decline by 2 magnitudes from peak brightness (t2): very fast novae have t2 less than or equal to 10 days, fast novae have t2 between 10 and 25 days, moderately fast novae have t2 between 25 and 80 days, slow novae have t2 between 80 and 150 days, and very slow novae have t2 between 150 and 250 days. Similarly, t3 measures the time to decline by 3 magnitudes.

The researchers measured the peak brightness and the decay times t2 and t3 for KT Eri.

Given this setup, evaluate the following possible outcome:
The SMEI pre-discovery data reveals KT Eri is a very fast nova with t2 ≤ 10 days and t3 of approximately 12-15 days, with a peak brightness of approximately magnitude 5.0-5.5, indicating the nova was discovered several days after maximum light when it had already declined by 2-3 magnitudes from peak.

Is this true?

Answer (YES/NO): YES